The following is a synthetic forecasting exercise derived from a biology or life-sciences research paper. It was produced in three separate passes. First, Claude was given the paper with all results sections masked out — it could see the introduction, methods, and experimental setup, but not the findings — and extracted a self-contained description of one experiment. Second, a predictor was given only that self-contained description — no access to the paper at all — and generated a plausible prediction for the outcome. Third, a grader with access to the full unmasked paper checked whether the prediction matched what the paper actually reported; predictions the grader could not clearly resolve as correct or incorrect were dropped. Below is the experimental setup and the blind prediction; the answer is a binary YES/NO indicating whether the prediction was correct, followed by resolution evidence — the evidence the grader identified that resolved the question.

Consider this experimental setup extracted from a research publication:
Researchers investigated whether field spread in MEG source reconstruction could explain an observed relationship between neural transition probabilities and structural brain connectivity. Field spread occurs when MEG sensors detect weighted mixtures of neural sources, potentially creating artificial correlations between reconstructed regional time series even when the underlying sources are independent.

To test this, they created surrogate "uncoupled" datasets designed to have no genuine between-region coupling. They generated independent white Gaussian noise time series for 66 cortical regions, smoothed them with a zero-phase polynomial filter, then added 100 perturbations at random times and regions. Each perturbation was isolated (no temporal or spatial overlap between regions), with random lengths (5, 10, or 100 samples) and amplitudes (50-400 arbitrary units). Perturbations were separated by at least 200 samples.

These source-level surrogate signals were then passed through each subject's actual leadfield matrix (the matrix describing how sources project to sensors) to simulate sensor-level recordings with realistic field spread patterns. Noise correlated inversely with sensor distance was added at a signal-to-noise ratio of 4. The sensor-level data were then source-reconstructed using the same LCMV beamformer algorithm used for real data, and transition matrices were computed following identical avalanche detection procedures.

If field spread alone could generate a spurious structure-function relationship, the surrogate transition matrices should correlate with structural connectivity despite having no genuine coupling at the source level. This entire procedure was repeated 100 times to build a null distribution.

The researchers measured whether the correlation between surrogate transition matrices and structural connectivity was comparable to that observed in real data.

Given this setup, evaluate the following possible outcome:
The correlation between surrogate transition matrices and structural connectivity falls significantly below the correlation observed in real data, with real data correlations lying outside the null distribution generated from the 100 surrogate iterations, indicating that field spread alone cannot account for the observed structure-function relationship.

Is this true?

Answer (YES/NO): YES